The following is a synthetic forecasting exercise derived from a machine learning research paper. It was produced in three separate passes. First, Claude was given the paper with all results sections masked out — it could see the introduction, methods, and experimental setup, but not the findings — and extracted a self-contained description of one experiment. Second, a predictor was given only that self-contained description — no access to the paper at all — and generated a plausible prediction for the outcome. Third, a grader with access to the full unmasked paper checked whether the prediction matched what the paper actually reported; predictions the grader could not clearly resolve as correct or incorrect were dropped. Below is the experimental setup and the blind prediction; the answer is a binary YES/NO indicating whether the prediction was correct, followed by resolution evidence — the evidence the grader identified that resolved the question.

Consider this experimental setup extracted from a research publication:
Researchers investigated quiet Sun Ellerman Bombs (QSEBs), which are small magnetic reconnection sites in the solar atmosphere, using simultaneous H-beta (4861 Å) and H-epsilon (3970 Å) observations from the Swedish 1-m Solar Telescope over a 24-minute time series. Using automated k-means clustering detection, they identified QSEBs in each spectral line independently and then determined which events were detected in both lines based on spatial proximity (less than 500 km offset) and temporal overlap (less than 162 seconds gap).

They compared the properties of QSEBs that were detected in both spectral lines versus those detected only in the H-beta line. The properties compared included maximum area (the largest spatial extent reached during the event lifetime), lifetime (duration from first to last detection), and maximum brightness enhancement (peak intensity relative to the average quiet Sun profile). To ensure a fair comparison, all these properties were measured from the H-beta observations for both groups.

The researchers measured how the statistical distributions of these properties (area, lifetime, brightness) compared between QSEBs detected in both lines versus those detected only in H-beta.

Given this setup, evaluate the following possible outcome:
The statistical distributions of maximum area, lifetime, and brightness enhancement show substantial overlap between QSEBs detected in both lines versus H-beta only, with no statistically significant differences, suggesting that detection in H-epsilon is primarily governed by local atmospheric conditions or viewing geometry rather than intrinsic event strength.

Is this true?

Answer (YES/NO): NO